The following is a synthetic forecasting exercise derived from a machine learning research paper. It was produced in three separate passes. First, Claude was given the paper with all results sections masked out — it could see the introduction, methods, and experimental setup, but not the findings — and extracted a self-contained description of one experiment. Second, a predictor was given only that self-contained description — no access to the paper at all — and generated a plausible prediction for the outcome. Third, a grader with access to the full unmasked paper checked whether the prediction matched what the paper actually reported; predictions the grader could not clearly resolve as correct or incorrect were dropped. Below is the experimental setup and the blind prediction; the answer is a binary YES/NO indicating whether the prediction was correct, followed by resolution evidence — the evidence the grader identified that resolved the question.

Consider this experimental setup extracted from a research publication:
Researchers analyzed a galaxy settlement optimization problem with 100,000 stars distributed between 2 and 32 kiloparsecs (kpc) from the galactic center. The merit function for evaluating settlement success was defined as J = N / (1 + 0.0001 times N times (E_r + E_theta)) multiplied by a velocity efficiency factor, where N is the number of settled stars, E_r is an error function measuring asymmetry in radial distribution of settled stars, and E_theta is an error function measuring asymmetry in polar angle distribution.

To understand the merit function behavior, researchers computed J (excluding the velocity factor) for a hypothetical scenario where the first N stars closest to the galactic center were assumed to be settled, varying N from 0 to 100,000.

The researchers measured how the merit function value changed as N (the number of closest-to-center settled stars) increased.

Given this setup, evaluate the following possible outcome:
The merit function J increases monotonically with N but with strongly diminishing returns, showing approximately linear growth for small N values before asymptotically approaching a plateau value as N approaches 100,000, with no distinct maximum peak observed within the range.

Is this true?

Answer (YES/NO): NO